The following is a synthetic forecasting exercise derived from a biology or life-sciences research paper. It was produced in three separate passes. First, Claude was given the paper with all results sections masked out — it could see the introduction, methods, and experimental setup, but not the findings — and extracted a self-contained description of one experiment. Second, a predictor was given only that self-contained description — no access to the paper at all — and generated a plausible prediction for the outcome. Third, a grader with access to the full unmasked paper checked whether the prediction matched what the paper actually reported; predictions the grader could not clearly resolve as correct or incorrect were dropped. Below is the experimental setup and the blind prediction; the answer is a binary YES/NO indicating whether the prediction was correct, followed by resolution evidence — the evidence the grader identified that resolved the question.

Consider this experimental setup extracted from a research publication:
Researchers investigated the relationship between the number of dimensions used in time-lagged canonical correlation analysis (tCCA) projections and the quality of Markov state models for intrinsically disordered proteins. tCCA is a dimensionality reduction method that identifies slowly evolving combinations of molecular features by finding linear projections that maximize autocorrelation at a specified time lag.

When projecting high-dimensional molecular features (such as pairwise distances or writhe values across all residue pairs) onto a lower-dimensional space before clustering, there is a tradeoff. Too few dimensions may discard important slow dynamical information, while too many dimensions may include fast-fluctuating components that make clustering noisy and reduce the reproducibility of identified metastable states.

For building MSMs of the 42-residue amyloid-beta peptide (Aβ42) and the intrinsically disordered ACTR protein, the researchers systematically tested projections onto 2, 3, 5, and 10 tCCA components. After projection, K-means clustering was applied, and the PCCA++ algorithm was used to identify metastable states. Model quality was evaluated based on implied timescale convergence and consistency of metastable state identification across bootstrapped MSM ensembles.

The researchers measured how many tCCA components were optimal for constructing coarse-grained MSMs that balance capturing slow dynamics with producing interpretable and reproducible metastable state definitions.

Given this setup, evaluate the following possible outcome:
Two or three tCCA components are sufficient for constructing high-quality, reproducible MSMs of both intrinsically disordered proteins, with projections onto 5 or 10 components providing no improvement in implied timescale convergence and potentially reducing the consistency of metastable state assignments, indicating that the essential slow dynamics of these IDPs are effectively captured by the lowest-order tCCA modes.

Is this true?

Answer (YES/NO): NO